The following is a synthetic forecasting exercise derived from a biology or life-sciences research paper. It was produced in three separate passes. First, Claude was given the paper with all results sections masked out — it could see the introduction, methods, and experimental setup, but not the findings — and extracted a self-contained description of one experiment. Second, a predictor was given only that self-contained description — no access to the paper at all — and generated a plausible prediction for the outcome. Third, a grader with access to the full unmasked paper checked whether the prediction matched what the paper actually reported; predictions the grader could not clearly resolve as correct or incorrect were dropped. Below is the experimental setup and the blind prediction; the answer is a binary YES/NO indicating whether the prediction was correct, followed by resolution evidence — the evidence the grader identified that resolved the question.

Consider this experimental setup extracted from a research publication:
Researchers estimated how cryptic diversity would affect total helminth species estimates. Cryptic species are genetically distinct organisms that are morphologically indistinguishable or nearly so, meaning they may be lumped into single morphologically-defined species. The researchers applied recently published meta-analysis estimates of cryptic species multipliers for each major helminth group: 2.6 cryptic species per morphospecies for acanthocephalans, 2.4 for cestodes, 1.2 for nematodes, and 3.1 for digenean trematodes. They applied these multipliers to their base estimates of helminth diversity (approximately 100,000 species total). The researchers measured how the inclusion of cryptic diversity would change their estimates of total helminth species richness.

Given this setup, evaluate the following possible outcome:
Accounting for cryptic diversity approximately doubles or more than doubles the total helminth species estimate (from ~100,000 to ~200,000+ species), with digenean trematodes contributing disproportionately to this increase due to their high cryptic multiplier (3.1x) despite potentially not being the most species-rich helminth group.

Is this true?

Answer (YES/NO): NO